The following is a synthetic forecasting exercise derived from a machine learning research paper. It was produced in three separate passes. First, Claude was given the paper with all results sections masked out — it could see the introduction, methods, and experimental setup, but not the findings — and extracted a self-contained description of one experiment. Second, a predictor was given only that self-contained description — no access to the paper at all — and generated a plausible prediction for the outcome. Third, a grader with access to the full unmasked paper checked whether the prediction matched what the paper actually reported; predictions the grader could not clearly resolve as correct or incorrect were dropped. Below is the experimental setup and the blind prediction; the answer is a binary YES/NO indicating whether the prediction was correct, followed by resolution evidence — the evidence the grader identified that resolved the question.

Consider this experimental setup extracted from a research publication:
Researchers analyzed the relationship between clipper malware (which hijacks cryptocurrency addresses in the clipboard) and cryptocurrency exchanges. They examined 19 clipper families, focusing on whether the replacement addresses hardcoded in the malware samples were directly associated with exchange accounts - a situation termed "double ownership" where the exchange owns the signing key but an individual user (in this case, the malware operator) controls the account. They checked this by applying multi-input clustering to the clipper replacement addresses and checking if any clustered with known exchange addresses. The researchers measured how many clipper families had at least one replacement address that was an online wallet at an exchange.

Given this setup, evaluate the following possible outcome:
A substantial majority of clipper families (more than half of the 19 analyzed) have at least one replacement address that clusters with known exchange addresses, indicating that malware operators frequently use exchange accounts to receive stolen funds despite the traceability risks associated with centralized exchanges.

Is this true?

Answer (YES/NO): NO